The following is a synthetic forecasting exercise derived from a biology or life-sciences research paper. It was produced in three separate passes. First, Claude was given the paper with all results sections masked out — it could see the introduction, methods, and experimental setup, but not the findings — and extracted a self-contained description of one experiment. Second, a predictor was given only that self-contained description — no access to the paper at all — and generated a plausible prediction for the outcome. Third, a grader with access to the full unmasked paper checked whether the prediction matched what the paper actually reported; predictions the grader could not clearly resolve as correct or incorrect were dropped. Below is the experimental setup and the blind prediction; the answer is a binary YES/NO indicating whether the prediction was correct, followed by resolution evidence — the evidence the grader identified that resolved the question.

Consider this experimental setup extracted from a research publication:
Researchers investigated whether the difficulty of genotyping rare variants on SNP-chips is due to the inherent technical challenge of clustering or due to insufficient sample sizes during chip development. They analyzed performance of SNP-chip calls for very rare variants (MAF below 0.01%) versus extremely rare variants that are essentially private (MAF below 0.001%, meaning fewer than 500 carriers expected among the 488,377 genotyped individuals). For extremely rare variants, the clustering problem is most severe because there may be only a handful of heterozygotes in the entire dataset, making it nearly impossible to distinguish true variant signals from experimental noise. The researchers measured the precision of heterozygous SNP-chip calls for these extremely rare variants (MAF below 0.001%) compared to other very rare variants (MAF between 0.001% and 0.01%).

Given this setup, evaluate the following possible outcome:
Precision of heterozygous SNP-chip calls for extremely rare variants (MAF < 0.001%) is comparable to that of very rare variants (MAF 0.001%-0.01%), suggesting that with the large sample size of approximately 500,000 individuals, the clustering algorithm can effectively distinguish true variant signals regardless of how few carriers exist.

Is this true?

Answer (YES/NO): NO